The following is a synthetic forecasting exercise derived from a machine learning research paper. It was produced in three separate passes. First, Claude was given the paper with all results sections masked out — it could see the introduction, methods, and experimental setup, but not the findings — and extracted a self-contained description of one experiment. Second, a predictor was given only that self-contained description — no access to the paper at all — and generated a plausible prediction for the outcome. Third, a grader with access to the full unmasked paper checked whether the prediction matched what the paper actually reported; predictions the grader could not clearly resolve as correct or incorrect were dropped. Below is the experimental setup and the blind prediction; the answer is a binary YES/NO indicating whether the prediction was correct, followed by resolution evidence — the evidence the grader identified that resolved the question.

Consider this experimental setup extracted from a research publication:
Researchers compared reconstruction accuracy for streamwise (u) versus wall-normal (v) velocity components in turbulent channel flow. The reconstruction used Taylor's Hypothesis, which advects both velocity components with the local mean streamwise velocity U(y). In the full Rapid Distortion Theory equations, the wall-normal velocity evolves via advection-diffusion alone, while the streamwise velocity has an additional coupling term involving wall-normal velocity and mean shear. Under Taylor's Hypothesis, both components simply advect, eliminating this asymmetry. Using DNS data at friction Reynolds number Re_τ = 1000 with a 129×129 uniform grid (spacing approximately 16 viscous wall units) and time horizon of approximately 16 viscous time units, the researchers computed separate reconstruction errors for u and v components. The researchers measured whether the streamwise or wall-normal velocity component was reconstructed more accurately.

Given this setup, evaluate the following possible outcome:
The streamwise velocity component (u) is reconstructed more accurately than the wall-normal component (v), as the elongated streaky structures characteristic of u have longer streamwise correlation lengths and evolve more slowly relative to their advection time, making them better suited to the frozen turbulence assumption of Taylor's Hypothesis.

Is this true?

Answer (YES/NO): YES